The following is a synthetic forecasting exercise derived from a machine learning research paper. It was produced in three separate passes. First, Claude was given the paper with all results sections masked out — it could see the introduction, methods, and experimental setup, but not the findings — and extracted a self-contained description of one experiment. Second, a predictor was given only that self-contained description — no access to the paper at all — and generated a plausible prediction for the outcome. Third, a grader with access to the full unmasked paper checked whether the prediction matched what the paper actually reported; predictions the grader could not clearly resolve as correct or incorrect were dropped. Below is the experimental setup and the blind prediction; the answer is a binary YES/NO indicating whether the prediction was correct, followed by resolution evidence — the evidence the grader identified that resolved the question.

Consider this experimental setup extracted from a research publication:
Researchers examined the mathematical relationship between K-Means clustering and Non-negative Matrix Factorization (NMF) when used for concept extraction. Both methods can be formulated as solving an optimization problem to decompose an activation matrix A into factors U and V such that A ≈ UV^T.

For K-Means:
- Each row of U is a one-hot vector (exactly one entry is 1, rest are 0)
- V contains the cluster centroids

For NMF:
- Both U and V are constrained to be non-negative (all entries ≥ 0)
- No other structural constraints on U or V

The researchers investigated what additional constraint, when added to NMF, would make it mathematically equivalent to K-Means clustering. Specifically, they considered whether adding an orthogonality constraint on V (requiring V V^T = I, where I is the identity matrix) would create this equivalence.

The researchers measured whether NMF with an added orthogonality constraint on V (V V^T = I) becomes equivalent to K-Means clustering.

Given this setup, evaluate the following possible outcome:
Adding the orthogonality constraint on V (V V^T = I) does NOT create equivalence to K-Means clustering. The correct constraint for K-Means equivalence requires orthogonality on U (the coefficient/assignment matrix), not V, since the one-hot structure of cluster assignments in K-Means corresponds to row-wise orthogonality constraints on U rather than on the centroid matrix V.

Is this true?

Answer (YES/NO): NO